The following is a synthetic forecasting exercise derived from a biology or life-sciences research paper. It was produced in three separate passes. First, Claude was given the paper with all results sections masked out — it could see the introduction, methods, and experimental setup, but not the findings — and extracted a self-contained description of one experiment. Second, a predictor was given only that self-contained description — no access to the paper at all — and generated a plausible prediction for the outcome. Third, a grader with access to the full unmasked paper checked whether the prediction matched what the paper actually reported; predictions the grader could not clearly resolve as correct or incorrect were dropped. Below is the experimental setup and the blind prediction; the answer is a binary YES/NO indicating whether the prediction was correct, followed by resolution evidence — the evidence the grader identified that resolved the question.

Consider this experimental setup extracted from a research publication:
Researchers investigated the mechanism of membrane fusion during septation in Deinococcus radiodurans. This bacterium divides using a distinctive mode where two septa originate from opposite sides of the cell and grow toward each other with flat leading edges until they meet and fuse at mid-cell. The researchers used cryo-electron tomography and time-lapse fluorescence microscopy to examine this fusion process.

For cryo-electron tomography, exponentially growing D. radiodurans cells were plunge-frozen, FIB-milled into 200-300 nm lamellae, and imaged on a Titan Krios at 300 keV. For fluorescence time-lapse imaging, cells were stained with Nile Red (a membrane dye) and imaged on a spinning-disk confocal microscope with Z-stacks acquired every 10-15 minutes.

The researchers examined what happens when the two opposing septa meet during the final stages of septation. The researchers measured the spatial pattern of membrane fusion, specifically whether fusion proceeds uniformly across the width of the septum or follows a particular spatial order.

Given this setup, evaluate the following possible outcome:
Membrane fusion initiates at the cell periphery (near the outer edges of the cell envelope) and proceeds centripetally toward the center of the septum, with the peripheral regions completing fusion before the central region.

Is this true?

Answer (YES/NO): YES